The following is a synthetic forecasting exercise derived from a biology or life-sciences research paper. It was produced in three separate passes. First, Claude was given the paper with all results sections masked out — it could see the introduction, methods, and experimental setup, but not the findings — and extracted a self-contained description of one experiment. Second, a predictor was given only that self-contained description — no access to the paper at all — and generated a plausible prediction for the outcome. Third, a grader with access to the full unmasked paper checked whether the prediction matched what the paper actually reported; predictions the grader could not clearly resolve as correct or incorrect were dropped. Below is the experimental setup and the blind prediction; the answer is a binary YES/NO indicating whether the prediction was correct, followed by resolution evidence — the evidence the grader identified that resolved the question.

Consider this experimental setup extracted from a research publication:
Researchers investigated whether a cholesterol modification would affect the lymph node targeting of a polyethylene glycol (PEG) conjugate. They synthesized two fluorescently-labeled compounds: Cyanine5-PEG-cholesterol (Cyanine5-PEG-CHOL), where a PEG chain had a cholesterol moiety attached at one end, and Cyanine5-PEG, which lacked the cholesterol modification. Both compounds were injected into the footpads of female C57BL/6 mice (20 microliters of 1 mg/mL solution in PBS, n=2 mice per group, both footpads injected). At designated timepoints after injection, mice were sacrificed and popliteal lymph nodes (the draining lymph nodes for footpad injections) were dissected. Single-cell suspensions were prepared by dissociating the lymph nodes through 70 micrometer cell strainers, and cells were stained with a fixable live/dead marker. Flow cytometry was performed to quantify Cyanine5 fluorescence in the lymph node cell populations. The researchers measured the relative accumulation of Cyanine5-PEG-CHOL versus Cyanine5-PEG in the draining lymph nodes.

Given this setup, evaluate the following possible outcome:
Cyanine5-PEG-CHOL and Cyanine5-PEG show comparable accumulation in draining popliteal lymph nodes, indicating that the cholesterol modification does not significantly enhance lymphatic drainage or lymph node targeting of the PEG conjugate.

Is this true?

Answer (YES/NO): NO